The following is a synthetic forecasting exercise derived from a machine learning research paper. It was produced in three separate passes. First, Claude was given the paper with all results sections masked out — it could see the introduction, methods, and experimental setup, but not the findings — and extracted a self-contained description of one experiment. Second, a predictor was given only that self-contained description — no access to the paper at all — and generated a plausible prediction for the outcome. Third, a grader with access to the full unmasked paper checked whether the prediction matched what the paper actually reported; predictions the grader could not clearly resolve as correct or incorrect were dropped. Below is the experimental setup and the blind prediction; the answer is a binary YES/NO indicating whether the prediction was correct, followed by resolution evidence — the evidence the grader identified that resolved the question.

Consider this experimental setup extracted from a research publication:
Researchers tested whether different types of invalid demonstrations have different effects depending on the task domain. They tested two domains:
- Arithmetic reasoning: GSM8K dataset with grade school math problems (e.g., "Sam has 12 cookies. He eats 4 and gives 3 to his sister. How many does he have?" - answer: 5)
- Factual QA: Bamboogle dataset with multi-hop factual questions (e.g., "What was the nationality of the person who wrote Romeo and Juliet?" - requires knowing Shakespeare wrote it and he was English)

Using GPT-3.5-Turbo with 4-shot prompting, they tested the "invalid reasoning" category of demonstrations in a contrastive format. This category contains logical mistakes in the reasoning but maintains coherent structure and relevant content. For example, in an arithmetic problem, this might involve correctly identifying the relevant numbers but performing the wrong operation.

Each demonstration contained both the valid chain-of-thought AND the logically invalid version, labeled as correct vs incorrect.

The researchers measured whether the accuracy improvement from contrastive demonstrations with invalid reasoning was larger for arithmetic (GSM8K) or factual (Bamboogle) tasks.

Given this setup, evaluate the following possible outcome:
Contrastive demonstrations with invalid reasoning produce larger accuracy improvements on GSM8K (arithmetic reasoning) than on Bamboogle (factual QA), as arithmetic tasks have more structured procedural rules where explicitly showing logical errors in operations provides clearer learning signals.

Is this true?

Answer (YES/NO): YES